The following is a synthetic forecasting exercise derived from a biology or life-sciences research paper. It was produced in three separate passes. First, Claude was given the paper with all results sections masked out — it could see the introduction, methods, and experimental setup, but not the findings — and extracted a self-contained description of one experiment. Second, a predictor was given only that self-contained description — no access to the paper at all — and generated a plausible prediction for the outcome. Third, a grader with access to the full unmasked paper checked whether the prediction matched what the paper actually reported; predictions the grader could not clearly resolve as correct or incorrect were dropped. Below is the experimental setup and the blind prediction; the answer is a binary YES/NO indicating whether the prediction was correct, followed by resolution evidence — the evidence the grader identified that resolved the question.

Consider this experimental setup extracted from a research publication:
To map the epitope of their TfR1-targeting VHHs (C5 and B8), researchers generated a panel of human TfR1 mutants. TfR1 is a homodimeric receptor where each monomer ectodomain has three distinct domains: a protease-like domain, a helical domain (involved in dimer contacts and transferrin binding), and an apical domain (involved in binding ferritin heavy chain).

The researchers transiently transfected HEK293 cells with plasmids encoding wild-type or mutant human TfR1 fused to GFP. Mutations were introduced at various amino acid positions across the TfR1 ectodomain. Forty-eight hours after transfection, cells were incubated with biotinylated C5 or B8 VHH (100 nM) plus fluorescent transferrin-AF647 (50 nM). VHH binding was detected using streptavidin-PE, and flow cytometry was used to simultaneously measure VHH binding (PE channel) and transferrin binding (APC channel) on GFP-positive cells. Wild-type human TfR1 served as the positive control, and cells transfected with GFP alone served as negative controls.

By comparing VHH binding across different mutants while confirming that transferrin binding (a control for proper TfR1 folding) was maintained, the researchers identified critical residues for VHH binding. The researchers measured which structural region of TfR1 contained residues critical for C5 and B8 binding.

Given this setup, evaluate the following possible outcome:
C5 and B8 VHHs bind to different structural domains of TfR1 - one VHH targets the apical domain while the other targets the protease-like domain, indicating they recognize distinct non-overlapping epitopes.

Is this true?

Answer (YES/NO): NO